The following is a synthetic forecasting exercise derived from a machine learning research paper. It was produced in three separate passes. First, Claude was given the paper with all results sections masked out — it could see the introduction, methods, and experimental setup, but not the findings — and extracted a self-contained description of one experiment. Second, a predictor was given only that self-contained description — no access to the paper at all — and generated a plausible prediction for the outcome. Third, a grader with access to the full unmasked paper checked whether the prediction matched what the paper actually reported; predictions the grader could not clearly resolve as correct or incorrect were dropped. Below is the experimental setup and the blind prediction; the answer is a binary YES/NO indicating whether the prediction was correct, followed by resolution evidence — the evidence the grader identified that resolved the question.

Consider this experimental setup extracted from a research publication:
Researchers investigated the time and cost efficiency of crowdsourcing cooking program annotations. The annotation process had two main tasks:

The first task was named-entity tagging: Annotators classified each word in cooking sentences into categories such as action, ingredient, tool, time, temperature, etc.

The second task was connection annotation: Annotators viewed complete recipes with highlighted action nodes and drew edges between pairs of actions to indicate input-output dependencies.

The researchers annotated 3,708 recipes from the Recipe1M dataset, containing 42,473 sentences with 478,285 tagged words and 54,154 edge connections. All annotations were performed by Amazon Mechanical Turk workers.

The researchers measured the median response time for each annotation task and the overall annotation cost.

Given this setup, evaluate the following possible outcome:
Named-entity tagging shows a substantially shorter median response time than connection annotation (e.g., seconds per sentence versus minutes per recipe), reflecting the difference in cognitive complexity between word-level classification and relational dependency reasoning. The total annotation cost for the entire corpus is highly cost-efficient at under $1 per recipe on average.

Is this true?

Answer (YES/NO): NO